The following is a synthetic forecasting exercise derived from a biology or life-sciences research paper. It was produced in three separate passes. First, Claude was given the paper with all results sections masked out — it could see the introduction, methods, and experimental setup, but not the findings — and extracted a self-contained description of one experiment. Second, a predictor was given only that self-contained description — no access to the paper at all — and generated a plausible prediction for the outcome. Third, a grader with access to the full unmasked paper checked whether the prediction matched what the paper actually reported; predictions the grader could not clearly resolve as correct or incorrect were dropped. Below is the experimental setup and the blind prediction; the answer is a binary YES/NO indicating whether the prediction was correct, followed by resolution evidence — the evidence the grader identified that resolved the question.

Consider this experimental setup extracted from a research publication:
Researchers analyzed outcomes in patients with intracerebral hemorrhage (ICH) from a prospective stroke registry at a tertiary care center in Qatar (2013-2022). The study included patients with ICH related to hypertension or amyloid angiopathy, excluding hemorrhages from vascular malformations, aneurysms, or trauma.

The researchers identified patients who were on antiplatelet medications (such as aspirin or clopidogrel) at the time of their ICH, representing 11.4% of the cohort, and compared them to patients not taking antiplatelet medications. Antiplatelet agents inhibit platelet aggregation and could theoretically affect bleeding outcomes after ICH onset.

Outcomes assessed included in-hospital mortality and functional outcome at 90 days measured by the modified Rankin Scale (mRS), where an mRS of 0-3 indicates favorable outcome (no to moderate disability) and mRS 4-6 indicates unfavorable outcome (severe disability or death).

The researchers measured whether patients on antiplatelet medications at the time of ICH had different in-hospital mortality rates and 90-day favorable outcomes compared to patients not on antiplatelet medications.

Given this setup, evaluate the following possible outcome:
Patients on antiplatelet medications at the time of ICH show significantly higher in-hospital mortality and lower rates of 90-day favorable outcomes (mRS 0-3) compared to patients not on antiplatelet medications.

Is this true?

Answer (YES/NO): NO